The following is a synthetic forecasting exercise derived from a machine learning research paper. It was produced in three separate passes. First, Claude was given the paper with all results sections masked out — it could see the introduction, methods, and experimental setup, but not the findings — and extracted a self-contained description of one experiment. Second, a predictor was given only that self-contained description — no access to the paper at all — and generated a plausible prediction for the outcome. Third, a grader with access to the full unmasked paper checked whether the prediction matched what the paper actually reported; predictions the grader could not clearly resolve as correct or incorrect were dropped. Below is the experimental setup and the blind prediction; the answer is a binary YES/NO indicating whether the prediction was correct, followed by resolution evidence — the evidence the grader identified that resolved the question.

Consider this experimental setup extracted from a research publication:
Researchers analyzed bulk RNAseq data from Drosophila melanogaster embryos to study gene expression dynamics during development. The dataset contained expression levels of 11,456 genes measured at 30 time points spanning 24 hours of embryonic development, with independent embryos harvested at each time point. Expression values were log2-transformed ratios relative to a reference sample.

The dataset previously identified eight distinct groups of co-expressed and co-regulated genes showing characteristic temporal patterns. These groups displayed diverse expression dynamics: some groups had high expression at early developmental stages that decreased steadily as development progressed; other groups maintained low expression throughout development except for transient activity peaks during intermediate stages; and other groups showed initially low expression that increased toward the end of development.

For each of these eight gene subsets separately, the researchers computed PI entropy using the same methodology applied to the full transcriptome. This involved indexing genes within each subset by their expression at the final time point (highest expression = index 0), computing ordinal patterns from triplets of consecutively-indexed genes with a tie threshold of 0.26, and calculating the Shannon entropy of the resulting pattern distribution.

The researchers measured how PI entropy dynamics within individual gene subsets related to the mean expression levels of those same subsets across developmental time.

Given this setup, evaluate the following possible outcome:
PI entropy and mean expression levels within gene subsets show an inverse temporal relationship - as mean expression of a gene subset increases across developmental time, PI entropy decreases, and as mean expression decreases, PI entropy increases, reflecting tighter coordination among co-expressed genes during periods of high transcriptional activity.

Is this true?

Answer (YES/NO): NO